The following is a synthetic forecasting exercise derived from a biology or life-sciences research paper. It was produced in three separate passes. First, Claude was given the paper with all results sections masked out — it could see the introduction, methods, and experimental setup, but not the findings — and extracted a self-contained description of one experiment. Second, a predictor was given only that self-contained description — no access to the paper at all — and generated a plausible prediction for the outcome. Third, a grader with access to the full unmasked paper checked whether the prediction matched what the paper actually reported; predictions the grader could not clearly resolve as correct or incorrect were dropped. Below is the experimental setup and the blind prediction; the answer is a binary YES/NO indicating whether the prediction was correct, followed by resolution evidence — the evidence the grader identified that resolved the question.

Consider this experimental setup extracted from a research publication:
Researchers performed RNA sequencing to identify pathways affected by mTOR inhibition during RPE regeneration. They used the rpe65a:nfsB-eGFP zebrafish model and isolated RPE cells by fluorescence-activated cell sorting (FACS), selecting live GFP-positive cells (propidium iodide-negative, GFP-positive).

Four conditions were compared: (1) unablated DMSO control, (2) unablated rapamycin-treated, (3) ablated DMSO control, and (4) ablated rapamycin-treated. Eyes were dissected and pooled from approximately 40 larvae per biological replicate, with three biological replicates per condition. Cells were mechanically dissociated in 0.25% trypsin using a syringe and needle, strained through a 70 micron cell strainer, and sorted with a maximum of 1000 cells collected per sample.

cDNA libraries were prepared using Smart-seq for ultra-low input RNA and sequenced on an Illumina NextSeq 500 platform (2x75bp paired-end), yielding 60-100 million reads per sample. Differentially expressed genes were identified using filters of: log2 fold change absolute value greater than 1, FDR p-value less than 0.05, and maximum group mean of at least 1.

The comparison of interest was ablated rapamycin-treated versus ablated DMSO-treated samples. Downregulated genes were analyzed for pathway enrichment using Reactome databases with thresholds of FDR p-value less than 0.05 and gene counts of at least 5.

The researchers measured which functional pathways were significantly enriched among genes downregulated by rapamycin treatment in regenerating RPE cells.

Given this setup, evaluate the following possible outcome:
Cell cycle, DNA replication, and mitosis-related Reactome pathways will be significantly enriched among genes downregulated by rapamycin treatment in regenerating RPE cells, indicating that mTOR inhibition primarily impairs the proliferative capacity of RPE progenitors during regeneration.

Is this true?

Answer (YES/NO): NO